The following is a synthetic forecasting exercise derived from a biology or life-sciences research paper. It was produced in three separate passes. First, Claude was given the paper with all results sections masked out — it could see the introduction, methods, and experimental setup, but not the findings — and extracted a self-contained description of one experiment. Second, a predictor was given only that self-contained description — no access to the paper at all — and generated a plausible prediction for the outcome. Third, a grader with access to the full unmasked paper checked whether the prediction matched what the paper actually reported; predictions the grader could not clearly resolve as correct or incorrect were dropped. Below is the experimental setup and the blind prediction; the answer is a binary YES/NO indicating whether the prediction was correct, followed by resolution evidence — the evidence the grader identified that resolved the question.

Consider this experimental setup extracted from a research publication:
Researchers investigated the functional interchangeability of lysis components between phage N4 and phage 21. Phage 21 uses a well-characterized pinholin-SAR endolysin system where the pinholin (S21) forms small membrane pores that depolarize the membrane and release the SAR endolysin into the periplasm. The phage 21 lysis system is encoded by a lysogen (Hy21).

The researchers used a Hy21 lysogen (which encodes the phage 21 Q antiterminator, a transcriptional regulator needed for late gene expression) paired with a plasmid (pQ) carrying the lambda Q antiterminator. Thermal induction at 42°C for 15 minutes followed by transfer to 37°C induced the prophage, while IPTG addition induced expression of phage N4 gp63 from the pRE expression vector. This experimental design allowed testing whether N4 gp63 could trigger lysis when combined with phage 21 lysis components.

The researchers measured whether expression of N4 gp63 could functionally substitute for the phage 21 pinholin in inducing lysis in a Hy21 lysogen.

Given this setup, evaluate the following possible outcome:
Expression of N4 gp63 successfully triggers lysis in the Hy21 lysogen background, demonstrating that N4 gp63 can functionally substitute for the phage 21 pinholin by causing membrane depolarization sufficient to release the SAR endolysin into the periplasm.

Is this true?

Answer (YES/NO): YES